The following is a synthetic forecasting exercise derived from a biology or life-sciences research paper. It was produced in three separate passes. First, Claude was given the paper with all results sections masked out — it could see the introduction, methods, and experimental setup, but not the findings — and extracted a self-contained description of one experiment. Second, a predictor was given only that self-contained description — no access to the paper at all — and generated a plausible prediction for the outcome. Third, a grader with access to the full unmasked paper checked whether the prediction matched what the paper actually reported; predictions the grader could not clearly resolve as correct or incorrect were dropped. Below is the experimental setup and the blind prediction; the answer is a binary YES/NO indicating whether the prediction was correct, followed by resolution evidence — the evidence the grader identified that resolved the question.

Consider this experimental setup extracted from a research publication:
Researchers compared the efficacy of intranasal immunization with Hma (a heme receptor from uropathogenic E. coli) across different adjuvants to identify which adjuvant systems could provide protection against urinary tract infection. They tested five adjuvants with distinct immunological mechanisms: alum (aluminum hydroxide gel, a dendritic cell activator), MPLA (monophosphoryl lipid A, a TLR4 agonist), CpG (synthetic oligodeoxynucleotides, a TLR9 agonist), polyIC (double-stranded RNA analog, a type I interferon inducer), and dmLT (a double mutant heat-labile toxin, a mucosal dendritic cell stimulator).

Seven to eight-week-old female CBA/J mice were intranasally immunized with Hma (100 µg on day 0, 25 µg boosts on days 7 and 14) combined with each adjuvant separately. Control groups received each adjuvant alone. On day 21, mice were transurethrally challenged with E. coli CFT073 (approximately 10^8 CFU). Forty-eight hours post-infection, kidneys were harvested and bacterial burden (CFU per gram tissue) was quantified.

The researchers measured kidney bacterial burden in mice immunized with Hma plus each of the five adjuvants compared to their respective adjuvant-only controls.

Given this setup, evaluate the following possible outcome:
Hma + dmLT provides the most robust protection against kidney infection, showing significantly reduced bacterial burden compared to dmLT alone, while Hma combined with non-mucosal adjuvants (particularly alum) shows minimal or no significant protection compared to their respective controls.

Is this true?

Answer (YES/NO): NO